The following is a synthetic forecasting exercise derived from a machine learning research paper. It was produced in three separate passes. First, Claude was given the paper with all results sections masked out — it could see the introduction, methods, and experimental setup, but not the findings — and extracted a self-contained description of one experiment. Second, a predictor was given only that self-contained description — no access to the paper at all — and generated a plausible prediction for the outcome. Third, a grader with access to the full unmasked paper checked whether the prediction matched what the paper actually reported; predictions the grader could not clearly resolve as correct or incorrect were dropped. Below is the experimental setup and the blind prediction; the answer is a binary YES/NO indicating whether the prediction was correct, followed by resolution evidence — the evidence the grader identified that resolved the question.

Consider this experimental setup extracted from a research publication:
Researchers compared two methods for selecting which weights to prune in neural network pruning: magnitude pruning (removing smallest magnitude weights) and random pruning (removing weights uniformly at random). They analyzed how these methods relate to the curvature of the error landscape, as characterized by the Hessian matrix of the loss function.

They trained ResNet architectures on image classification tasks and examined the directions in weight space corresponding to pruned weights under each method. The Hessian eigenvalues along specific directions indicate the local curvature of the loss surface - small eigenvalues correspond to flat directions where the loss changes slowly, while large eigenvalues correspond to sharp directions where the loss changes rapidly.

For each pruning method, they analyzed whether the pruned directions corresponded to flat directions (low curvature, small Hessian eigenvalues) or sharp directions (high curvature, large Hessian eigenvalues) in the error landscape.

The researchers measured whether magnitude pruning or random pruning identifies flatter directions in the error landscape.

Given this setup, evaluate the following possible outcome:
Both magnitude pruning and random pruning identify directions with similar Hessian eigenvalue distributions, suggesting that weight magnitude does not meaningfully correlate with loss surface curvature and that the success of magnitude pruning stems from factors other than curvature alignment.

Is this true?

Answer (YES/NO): NO